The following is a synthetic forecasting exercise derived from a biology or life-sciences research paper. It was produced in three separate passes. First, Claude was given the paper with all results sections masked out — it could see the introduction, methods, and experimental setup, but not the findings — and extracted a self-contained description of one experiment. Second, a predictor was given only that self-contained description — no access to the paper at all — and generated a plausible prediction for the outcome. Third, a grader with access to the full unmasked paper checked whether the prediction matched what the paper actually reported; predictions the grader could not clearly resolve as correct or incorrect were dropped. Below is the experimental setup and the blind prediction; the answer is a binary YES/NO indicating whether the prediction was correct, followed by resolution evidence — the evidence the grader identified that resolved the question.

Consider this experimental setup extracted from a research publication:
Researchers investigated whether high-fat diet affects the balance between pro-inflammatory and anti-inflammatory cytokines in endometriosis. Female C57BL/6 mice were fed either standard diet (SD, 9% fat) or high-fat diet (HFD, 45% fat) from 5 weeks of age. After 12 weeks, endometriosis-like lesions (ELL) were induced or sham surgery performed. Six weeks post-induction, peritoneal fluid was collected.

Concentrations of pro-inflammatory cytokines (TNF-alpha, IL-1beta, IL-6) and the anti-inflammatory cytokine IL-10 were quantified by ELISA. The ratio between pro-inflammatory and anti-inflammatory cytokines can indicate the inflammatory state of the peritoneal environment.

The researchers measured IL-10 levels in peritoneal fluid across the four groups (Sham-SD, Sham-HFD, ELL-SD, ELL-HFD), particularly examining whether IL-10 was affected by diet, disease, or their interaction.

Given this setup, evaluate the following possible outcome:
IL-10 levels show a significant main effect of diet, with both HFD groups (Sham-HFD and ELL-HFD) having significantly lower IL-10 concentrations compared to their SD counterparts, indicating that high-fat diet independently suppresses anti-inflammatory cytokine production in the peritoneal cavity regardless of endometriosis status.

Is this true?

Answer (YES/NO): NO